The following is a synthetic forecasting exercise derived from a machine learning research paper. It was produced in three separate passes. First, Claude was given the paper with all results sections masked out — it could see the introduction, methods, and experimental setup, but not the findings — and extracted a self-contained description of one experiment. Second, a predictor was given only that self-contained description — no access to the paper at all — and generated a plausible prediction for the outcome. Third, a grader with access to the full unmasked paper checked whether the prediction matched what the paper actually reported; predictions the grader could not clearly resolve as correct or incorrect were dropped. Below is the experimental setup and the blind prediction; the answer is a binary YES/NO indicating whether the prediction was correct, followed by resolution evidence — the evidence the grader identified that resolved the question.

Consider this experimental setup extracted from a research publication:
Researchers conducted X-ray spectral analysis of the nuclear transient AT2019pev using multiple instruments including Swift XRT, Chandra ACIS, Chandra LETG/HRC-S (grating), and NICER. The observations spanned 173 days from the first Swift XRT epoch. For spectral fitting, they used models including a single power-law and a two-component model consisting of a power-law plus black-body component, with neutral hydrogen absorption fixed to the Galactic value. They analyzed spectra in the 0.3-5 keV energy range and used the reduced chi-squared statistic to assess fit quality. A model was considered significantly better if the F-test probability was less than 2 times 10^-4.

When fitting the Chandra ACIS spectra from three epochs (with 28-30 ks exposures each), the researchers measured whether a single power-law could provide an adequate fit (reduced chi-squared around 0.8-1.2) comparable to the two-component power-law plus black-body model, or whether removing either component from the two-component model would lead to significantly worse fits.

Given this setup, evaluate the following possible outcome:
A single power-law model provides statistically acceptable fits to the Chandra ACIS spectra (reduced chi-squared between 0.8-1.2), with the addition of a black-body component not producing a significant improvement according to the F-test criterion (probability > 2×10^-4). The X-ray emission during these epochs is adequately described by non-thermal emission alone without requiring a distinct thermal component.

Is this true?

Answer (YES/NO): NO